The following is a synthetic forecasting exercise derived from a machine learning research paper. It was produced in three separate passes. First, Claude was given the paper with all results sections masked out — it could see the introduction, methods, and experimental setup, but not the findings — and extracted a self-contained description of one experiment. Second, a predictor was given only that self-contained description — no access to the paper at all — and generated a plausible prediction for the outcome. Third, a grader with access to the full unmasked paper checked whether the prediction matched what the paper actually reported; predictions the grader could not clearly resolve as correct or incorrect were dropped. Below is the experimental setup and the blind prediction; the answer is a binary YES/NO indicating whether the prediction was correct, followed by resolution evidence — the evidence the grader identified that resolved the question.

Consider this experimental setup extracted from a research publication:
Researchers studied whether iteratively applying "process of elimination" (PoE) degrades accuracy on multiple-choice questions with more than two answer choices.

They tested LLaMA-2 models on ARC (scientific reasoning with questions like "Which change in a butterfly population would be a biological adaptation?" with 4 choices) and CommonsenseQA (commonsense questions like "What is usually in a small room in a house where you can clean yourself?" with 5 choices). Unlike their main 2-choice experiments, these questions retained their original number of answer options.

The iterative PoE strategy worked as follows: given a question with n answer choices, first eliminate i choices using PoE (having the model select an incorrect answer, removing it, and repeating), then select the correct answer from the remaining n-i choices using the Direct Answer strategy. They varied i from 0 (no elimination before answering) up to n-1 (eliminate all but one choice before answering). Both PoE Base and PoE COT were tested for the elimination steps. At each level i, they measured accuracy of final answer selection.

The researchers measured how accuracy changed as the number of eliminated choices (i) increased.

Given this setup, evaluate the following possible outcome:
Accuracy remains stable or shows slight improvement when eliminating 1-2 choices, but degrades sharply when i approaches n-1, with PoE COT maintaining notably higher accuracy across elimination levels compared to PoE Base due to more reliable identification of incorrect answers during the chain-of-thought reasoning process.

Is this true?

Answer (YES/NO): NO